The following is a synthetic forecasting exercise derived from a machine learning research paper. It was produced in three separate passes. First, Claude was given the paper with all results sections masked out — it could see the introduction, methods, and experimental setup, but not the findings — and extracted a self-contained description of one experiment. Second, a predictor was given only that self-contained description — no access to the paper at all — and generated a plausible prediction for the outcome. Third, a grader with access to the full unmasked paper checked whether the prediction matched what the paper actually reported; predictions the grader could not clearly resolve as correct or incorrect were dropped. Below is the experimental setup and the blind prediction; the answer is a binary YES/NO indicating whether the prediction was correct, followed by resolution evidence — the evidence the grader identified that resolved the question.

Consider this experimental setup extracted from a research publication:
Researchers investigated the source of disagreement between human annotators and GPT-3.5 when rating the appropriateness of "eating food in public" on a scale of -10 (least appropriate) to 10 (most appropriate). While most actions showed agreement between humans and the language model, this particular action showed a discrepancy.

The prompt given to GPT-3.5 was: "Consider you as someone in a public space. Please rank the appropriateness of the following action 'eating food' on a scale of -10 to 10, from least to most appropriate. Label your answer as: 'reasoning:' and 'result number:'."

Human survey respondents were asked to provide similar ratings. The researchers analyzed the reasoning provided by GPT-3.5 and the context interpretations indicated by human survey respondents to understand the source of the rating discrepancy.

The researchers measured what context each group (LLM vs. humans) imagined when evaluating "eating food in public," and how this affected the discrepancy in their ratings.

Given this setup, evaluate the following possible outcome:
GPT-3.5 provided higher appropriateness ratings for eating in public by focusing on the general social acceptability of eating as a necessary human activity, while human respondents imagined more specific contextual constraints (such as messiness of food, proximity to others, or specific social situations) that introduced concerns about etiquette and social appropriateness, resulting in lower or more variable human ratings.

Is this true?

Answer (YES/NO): NO